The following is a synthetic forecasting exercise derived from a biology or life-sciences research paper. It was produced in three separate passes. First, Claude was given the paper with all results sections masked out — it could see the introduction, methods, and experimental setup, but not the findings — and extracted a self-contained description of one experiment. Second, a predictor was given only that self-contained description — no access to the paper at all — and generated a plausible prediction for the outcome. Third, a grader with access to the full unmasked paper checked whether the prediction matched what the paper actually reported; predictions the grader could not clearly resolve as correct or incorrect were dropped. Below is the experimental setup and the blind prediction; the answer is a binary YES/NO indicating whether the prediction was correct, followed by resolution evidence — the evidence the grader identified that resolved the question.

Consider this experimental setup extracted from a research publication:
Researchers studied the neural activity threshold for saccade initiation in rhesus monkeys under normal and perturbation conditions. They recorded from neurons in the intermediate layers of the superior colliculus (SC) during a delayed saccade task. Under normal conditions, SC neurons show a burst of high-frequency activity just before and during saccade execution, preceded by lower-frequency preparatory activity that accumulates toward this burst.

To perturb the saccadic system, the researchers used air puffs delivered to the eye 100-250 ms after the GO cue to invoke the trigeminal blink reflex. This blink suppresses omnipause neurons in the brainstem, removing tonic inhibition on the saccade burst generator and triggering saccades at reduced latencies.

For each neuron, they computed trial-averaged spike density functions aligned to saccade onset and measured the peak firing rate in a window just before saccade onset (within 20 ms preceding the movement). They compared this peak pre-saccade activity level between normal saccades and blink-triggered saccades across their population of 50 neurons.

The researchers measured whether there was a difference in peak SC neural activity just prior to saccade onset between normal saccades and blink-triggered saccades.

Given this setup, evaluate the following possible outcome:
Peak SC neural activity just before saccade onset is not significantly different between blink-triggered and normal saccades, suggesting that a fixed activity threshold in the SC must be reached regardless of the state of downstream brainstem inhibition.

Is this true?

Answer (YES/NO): NO